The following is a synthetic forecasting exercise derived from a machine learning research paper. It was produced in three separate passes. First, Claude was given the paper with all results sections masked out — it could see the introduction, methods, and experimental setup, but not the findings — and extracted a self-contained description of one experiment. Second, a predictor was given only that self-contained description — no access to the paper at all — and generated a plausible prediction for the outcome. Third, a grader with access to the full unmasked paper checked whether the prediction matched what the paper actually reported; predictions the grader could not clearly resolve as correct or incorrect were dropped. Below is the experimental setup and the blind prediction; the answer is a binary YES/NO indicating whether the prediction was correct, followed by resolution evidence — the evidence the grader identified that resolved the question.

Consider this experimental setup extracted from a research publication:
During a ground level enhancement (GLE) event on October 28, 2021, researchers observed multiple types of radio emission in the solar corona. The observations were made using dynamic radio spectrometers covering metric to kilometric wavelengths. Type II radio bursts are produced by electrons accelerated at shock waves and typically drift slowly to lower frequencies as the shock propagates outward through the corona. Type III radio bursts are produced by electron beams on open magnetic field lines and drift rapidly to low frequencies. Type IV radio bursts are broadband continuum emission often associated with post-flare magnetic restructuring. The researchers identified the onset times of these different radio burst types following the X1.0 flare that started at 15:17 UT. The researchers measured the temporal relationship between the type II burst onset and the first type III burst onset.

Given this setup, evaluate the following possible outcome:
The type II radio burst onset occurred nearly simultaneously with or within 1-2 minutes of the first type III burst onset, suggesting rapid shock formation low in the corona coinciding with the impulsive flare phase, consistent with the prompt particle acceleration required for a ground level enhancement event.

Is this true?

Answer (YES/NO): YES